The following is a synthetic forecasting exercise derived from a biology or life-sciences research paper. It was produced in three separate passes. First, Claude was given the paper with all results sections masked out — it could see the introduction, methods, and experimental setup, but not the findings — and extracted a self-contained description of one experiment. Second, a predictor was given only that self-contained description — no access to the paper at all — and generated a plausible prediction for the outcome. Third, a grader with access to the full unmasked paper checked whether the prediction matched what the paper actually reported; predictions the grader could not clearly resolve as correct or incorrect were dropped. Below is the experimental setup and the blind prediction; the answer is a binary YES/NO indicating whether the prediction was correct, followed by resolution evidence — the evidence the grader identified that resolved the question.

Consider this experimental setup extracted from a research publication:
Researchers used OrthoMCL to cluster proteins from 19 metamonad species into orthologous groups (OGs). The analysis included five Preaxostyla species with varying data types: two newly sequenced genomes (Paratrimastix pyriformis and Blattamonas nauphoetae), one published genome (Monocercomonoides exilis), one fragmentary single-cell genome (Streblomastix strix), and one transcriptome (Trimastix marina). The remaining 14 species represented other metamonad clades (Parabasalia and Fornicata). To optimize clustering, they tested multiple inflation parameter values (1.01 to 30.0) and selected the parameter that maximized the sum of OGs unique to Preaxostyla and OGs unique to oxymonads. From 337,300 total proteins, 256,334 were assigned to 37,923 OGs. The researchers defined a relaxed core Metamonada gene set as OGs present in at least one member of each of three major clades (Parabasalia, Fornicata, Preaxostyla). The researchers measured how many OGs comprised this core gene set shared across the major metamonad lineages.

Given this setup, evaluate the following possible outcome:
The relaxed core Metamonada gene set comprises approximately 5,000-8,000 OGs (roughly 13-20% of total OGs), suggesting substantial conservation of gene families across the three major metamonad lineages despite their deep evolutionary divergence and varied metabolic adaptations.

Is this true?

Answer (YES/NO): NO